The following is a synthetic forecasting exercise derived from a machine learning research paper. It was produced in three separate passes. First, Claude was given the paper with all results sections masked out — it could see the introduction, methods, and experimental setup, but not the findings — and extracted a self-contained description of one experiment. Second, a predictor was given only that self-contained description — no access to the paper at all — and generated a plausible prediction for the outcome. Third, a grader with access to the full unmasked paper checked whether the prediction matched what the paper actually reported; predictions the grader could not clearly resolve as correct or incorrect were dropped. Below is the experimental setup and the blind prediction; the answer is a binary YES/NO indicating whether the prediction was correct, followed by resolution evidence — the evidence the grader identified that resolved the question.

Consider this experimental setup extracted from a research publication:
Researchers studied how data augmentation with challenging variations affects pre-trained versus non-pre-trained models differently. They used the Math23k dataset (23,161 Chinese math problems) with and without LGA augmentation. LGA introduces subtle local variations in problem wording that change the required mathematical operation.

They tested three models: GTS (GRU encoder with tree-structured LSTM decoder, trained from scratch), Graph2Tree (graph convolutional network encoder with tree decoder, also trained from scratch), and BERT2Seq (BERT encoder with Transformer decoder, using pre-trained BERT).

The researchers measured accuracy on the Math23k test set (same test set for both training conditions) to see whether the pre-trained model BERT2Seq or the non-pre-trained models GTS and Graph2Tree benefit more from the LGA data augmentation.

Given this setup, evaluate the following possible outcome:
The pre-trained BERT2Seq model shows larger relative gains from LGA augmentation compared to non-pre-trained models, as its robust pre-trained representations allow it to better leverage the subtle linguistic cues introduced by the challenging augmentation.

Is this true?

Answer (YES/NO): NO